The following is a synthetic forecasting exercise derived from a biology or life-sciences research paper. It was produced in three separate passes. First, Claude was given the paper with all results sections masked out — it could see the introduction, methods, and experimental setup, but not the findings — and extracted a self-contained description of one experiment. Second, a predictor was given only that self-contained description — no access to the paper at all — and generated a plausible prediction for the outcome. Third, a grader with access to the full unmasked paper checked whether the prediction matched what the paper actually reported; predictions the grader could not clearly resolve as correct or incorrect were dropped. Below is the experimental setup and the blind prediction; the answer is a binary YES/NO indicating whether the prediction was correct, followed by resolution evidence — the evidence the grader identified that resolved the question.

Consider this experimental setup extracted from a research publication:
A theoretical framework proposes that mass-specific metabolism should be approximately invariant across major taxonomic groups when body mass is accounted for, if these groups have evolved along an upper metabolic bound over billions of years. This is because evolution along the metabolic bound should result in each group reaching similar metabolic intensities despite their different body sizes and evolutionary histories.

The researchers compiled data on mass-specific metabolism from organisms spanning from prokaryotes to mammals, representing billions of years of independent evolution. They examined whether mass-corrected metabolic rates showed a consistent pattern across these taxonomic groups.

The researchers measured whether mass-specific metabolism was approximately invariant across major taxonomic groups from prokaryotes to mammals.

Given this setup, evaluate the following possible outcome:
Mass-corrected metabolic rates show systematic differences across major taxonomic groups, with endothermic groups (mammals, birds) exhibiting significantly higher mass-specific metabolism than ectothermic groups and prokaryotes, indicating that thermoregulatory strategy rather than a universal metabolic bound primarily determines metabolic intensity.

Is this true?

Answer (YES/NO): NO